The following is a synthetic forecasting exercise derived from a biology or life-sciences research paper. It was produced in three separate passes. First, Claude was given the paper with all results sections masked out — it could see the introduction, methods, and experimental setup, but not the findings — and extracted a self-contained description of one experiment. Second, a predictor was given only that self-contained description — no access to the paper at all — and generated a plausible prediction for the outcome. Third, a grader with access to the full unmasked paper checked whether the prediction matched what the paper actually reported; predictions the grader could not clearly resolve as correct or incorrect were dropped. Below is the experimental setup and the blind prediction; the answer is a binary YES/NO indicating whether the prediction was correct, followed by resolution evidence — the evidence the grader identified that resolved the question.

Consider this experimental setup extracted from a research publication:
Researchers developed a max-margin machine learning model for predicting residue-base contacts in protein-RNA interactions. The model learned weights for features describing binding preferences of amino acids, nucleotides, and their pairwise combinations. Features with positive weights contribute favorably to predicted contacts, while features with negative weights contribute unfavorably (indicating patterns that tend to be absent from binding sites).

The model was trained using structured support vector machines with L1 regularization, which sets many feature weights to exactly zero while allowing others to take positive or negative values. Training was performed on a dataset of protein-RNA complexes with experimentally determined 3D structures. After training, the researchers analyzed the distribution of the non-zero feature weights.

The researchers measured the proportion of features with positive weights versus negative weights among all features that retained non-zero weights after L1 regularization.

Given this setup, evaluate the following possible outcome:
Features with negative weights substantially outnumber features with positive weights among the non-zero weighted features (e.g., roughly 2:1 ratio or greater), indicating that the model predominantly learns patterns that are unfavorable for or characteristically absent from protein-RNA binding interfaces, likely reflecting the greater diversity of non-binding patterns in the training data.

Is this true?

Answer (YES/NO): YES